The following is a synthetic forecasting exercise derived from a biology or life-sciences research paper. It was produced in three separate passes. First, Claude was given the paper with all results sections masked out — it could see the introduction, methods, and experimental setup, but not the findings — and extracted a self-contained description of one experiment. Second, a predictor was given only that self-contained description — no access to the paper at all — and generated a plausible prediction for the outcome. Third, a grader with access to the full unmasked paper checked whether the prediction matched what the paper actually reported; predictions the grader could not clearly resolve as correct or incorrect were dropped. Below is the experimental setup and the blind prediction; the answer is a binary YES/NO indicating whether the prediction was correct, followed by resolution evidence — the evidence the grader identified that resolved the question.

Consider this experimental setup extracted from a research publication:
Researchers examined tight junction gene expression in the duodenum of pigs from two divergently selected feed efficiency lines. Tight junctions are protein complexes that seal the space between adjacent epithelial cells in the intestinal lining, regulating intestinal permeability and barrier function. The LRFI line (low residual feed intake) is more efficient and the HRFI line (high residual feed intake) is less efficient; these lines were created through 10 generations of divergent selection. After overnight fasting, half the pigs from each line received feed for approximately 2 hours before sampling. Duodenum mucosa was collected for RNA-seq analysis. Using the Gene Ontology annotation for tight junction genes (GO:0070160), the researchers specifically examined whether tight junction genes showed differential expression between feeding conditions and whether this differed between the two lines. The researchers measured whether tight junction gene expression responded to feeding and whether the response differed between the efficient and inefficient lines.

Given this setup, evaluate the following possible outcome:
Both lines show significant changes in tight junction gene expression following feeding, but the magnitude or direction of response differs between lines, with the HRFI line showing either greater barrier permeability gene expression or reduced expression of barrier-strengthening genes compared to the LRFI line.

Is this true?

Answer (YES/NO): NO